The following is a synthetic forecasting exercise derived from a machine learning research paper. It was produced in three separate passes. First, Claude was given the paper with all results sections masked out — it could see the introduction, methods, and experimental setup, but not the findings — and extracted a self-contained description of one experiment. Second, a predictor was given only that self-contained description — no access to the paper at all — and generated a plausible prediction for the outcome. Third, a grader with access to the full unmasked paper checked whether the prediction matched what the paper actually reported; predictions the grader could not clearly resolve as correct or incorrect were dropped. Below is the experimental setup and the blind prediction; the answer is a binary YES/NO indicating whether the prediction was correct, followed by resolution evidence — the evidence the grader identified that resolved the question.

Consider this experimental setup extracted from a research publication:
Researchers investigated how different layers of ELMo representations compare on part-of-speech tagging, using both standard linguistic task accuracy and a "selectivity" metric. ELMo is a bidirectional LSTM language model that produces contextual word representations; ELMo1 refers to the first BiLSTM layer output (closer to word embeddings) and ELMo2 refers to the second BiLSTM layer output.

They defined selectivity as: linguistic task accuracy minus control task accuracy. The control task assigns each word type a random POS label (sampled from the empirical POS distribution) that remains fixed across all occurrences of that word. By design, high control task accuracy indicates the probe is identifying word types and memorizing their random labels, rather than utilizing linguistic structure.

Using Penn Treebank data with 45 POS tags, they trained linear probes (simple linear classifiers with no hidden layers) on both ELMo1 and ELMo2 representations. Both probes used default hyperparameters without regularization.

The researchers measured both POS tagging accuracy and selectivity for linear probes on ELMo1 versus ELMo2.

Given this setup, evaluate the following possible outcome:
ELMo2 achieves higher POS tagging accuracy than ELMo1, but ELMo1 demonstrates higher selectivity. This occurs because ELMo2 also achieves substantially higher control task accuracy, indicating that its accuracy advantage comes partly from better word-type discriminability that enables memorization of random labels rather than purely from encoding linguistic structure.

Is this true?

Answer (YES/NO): NO